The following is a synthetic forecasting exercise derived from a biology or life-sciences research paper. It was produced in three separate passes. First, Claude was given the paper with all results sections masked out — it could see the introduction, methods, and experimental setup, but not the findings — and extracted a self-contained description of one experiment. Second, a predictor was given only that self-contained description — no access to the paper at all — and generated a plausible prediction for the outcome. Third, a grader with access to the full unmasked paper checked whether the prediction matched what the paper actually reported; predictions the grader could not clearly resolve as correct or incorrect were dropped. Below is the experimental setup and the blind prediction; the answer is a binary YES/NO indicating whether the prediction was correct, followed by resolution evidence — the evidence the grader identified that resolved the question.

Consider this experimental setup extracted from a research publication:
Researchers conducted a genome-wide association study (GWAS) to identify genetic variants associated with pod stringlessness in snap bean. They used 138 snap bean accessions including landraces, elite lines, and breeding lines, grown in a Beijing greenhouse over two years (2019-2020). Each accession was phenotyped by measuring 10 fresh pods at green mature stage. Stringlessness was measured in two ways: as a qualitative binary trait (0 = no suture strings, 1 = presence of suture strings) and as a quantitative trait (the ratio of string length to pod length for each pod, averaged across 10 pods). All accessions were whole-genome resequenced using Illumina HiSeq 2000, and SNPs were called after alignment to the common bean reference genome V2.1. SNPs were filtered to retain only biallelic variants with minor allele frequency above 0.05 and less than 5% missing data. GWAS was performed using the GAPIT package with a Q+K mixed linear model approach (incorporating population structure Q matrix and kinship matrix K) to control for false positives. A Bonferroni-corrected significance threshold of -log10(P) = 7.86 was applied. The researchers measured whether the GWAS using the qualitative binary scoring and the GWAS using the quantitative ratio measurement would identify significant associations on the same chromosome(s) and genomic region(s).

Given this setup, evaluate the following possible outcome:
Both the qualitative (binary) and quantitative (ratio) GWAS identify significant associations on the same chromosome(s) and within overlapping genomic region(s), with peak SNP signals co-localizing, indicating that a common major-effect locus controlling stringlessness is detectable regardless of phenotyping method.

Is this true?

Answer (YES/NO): YES